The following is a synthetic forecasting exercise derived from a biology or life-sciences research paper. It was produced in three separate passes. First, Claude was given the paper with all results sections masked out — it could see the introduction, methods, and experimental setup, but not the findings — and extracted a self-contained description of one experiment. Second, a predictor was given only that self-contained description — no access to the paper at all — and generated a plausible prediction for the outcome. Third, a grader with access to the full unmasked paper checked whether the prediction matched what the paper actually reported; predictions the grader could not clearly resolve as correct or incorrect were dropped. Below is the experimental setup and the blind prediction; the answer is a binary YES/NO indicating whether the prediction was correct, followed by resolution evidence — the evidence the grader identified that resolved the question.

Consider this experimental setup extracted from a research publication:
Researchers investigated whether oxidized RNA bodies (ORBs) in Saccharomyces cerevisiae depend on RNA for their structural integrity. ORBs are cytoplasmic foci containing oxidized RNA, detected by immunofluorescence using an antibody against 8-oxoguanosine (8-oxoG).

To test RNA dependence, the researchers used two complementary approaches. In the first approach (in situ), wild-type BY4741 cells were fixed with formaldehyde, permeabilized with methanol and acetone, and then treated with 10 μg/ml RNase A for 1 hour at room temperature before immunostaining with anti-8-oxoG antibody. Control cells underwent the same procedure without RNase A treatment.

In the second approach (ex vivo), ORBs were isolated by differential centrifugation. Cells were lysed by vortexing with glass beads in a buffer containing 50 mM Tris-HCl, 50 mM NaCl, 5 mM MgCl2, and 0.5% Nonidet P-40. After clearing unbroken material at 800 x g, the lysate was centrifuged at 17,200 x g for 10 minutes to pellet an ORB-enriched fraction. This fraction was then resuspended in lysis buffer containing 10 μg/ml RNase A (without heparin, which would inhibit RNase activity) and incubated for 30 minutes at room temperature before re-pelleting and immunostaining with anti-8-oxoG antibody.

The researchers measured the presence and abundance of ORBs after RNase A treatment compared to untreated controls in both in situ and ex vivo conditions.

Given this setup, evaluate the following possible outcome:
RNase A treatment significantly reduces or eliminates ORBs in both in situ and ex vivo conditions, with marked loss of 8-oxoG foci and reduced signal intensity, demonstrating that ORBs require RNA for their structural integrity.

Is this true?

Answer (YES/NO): YES